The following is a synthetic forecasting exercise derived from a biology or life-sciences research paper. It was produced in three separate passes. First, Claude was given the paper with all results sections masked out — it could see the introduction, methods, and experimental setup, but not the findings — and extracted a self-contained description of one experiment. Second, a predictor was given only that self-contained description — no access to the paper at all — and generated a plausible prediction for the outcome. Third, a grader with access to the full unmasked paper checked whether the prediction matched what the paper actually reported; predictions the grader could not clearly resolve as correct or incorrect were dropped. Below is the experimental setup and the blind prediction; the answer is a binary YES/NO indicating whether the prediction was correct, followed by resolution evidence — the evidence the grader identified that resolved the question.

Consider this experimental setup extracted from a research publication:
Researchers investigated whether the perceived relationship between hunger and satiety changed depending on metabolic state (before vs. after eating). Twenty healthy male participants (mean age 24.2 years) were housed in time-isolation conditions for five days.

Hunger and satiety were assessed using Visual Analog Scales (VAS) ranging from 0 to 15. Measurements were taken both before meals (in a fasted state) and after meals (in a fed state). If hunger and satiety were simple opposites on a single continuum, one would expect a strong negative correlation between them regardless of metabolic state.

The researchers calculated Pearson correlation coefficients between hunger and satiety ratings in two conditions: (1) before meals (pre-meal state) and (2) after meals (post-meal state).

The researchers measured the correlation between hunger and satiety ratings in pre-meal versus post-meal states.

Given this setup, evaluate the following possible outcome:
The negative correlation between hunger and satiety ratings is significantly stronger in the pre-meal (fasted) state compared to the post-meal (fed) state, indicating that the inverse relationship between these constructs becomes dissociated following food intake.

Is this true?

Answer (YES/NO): NO